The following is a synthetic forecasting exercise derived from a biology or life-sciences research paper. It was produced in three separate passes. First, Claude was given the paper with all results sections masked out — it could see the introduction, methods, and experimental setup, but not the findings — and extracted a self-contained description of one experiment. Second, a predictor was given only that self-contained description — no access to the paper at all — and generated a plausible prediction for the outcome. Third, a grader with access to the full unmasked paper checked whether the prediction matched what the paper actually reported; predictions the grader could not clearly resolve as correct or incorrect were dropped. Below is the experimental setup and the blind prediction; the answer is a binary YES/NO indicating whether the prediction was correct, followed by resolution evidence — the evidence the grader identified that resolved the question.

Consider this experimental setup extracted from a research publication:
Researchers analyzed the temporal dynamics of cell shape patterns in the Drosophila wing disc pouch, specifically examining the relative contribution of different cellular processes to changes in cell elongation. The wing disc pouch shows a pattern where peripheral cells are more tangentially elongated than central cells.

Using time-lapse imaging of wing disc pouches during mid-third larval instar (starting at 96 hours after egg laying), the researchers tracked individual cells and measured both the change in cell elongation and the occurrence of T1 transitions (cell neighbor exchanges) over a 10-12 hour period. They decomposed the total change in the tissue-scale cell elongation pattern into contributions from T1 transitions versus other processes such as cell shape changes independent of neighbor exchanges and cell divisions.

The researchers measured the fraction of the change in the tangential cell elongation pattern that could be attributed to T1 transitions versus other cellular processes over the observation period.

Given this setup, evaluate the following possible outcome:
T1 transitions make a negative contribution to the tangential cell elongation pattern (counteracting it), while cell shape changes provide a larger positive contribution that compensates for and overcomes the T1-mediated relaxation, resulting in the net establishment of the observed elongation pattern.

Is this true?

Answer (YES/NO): NO